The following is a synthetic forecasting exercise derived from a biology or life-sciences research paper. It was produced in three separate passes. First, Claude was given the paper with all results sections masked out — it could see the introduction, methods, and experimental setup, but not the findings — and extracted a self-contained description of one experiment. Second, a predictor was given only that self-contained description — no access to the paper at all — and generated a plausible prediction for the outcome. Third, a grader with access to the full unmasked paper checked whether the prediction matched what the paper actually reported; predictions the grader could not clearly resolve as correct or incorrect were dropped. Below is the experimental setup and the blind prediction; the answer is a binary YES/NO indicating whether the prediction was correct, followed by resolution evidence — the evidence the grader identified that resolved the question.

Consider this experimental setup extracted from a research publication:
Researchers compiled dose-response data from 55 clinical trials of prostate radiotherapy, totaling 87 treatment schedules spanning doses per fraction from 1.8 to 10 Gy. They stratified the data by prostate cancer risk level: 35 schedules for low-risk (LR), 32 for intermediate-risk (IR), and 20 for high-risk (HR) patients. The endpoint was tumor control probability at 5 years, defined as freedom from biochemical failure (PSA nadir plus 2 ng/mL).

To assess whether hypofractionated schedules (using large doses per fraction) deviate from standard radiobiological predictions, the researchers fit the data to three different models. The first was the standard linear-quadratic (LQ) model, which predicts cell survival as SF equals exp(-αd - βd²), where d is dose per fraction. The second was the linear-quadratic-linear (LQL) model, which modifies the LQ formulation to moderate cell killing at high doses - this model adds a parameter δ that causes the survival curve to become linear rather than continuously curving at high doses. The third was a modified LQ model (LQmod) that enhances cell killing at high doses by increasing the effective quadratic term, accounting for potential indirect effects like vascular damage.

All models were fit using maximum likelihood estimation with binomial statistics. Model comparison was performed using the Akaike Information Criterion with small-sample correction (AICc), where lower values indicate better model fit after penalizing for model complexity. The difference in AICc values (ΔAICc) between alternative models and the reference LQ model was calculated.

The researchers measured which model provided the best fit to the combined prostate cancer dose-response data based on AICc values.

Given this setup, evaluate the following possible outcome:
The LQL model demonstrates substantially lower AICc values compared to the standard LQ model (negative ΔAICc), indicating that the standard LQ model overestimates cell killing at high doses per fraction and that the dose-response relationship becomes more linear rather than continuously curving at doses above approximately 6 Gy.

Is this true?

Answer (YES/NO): NO